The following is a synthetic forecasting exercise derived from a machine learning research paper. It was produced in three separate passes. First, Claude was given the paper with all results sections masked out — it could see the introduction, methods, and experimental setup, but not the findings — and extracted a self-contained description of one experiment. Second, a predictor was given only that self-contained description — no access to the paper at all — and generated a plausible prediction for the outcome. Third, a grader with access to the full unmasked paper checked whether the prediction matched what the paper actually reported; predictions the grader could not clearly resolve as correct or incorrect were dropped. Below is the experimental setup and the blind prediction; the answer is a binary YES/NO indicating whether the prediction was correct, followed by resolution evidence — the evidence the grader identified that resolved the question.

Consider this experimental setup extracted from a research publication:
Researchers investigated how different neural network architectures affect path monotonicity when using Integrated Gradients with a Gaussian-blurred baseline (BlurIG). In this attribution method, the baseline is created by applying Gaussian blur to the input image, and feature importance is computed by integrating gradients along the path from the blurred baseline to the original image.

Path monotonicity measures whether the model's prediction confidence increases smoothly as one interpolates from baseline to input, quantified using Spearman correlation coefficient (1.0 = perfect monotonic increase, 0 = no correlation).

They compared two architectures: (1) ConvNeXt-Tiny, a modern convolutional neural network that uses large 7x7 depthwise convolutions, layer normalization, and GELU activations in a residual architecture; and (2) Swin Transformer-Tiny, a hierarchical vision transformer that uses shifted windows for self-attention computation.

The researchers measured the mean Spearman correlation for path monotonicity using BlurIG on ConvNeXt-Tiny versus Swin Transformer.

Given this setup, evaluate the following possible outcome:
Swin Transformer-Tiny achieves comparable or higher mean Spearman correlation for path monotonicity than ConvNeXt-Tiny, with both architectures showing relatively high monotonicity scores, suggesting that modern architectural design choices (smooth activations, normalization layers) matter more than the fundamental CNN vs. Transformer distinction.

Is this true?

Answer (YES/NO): YES